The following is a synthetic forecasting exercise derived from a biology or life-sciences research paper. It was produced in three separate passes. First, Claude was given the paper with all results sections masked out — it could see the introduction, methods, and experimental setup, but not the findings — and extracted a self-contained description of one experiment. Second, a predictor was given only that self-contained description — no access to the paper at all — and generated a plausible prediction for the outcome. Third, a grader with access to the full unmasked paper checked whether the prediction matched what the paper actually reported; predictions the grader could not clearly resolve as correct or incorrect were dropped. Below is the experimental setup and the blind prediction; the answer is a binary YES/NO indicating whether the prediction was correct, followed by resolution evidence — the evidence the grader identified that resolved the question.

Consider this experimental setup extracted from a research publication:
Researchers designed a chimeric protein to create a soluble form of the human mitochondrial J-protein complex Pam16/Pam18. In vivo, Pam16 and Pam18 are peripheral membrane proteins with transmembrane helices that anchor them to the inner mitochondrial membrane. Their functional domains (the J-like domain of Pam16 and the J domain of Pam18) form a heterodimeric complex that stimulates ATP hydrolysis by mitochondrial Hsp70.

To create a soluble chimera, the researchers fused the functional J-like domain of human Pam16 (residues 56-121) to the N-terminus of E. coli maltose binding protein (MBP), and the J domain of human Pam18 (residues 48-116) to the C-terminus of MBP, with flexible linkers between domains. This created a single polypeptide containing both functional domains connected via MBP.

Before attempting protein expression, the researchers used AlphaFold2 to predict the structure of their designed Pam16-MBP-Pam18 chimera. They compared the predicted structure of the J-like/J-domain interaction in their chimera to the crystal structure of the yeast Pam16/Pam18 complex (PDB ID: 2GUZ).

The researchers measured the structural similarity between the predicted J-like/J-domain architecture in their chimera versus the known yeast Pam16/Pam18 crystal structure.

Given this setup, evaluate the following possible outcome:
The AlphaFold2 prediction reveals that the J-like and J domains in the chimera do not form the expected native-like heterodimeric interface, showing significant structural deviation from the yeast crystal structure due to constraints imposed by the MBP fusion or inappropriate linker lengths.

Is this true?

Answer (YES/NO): NO